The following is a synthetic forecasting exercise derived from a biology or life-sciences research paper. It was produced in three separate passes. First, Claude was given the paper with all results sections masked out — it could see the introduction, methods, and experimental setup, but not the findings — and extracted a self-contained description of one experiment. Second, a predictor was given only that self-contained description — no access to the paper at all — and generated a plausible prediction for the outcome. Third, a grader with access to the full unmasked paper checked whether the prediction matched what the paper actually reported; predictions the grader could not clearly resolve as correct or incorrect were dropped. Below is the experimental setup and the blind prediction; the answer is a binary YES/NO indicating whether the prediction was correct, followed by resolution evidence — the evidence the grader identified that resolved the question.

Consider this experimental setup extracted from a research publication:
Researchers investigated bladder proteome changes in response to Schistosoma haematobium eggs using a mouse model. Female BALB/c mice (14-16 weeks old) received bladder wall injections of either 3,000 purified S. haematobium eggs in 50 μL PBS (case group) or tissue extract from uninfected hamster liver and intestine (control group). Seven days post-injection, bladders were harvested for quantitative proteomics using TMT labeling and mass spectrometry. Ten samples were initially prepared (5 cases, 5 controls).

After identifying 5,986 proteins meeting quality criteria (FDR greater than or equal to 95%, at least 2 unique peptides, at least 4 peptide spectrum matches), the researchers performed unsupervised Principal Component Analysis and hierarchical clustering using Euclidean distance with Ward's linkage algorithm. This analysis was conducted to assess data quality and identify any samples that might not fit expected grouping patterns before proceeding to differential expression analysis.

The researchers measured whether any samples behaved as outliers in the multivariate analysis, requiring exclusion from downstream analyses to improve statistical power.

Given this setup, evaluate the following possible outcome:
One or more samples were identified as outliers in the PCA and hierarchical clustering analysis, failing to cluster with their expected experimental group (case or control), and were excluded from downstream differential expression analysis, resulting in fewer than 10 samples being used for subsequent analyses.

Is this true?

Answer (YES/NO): YES